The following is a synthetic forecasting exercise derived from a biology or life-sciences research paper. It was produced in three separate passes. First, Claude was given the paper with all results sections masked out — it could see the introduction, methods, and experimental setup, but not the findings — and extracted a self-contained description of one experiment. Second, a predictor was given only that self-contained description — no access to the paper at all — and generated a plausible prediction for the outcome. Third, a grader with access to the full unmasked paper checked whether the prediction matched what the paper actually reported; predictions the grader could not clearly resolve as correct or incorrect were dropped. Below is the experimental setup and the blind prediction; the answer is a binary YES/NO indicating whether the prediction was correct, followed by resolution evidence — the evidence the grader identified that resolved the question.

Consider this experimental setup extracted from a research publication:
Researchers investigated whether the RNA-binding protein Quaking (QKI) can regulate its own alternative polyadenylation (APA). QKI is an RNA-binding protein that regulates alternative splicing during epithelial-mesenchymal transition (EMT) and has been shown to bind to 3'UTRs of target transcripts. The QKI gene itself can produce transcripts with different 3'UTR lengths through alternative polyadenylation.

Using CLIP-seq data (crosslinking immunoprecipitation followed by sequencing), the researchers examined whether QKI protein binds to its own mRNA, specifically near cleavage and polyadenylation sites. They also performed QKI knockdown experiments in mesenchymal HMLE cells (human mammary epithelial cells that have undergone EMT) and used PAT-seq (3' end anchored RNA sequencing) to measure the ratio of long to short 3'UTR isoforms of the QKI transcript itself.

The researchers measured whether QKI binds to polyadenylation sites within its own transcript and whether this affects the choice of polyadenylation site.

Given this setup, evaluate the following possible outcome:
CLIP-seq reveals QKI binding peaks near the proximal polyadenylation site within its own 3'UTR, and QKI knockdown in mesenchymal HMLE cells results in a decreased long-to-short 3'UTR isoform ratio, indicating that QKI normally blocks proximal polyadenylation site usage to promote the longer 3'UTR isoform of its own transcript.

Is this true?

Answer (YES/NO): YES